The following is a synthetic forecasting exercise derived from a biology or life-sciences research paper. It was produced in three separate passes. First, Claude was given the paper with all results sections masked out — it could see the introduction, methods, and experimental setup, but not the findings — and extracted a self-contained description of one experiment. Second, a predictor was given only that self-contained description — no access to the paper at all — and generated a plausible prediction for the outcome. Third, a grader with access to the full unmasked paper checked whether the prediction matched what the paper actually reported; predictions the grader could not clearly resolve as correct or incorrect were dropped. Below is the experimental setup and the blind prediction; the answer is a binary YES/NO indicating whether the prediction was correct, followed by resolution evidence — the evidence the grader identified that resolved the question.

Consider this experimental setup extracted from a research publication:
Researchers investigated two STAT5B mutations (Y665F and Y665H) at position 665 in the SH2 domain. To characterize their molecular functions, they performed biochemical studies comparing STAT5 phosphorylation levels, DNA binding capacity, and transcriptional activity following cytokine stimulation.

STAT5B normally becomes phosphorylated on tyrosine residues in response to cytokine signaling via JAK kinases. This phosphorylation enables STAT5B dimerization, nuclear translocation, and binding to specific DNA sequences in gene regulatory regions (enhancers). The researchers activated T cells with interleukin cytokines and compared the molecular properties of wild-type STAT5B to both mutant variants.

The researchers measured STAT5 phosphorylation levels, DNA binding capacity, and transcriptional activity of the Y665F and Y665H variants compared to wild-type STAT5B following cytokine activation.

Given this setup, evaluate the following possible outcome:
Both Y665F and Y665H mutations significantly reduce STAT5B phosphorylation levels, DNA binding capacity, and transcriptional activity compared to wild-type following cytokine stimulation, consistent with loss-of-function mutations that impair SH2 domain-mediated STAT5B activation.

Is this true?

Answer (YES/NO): NO